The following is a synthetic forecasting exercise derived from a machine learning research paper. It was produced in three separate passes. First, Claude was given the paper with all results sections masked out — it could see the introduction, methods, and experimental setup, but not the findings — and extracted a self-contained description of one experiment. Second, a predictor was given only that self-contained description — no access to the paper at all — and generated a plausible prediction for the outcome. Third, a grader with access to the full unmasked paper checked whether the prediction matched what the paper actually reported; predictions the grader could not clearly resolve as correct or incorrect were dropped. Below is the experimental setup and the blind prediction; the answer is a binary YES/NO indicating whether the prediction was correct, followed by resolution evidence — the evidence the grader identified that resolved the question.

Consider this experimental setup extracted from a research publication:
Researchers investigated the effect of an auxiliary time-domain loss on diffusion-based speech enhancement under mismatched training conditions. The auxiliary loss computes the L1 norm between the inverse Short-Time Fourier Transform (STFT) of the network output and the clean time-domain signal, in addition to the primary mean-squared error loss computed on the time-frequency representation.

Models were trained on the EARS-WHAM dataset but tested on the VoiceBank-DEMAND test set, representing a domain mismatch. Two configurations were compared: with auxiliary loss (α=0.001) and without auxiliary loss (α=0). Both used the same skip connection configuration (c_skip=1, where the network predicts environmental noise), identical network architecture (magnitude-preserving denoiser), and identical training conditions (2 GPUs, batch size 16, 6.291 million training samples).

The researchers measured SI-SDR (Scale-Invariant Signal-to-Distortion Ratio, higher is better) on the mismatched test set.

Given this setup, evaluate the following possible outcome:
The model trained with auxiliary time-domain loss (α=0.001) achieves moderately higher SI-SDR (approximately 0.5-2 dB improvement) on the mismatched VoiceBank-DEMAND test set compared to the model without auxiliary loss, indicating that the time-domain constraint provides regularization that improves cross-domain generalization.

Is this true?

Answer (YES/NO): NO